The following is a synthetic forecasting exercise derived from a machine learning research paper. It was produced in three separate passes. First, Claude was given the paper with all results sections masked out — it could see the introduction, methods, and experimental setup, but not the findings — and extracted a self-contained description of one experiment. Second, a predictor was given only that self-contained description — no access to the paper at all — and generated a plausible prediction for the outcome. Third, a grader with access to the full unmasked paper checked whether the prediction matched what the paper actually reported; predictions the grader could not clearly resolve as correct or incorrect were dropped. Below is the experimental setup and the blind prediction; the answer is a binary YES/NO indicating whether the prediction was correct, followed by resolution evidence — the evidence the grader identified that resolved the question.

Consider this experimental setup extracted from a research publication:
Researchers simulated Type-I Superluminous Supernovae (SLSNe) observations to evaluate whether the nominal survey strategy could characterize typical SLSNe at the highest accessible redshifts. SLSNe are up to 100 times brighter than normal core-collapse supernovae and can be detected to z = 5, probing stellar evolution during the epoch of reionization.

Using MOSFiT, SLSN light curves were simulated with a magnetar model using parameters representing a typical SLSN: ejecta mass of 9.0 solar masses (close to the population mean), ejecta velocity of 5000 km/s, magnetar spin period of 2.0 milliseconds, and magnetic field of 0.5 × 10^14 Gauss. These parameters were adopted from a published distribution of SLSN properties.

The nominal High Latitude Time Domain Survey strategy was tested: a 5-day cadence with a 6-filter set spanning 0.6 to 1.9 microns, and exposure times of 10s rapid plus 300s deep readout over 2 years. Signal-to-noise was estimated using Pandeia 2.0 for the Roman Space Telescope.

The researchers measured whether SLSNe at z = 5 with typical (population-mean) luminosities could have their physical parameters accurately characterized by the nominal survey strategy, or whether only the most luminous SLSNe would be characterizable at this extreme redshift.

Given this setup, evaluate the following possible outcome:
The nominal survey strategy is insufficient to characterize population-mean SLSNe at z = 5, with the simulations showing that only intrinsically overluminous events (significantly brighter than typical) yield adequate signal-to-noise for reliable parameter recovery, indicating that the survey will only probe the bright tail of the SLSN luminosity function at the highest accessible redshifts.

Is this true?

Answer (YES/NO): YES